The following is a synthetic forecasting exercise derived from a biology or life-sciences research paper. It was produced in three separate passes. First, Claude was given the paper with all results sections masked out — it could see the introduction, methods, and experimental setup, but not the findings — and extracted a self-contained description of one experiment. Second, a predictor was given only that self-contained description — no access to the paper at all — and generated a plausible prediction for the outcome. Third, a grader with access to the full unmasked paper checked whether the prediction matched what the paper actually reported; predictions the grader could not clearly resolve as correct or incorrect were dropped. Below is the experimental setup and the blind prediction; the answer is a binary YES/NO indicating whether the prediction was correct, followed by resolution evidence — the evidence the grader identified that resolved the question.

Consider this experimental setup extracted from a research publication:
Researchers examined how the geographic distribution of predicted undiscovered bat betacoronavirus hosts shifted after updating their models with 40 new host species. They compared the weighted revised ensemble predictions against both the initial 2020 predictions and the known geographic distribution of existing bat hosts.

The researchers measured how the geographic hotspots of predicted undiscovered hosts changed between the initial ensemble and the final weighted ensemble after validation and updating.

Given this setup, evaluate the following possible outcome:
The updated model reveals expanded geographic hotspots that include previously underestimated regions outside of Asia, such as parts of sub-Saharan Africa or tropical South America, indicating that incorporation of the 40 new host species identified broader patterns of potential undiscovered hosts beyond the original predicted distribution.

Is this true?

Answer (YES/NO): NO